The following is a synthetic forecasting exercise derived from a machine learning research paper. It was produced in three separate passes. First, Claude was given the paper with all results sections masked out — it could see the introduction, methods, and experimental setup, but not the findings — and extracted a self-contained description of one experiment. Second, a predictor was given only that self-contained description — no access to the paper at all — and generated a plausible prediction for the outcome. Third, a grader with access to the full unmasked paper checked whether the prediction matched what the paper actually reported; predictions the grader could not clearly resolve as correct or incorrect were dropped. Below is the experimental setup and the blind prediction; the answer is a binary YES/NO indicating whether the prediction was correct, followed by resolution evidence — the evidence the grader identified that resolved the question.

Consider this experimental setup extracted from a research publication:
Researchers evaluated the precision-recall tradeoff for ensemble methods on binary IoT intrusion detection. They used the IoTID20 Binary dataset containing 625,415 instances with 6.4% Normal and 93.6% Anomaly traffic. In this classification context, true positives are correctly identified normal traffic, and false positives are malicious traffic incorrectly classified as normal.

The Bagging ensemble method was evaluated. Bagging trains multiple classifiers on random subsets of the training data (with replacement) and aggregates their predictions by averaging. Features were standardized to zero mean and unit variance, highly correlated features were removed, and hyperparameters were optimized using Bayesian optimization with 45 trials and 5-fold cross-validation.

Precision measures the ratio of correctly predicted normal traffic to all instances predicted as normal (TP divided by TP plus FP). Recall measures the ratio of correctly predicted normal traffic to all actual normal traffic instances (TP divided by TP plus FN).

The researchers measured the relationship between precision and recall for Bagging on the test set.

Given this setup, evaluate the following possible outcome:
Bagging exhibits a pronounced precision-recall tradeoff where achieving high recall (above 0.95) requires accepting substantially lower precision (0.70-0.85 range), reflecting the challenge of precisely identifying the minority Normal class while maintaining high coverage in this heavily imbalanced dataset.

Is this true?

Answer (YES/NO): NO